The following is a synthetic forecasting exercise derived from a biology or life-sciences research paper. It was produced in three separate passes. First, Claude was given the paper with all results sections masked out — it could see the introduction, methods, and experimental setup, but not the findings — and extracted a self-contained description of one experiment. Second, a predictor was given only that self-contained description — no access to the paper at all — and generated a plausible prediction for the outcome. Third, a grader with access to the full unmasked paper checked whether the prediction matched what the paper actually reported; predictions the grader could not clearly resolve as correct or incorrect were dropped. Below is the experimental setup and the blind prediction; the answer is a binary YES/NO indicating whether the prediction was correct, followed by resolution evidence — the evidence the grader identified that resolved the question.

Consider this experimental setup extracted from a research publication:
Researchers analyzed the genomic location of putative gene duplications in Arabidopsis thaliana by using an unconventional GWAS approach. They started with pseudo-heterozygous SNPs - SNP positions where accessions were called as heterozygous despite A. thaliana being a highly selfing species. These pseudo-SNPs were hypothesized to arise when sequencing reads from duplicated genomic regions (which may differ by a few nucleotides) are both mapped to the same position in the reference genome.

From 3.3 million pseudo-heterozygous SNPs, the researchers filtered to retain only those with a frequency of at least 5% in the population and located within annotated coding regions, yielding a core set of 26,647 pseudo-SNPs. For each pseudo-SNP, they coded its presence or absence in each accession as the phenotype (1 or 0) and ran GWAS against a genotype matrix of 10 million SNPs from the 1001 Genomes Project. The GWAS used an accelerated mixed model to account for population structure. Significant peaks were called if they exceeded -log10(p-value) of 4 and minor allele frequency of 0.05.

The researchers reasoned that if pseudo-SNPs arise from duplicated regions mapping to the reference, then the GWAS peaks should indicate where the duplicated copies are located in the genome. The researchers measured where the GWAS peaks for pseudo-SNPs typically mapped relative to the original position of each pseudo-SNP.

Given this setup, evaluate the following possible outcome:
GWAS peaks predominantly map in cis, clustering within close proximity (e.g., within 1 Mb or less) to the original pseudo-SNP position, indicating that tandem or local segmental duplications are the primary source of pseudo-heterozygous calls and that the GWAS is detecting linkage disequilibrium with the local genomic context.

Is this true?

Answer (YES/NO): NO